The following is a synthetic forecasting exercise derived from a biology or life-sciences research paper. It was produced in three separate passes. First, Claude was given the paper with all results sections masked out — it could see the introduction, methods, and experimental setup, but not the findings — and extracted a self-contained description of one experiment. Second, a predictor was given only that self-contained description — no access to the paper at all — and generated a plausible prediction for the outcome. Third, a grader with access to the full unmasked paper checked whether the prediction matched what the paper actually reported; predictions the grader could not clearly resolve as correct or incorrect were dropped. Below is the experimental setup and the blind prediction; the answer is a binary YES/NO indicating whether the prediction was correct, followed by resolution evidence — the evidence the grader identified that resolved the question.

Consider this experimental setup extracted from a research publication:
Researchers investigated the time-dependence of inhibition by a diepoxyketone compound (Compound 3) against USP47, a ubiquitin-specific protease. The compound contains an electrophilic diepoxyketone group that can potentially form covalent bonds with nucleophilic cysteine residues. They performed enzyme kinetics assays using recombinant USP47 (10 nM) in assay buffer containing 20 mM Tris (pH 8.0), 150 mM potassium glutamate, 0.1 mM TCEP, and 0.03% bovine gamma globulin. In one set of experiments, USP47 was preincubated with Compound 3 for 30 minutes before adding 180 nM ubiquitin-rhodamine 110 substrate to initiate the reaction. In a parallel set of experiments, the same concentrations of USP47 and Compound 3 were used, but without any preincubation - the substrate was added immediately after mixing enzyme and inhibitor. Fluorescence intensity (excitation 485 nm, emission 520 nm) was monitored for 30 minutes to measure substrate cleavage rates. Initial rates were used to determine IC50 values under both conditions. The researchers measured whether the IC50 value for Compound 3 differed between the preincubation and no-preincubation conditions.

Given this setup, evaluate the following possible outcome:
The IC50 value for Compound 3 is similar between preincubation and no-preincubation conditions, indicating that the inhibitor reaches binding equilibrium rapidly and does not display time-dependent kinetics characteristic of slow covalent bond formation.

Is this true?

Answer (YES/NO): NO